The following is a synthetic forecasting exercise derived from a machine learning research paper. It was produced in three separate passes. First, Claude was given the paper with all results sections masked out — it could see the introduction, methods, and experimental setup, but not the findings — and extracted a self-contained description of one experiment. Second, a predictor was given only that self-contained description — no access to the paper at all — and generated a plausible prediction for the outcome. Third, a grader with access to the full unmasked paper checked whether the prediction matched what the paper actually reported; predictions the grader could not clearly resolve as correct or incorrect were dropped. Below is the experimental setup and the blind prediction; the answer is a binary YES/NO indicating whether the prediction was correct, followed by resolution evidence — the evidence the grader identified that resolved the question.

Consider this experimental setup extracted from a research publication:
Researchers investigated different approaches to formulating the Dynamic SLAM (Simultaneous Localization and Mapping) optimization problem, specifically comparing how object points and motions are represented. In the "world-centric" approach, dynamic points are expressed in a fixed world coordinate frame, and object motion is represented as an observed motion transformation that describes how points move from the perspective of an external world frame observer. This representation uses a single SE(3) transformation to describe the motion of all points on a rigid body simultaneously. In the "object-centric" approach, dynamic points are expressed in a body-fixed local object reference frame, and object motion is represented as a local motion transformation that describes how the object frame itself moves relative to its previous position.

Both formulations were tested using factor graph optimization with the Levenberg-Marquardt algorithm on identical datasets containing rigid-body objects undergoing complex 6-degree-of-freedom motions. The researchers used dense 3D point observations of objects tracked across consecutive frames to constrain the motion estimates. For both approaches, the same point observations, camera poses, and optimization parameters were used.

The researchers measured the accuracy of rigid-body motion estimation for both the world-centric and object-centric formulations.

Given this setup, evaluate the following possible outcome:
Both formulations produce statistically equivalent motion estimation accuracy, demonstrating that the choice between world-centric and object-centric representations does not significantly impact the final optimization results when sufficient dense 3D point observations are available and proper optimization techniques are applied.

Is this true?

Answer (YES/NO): NO